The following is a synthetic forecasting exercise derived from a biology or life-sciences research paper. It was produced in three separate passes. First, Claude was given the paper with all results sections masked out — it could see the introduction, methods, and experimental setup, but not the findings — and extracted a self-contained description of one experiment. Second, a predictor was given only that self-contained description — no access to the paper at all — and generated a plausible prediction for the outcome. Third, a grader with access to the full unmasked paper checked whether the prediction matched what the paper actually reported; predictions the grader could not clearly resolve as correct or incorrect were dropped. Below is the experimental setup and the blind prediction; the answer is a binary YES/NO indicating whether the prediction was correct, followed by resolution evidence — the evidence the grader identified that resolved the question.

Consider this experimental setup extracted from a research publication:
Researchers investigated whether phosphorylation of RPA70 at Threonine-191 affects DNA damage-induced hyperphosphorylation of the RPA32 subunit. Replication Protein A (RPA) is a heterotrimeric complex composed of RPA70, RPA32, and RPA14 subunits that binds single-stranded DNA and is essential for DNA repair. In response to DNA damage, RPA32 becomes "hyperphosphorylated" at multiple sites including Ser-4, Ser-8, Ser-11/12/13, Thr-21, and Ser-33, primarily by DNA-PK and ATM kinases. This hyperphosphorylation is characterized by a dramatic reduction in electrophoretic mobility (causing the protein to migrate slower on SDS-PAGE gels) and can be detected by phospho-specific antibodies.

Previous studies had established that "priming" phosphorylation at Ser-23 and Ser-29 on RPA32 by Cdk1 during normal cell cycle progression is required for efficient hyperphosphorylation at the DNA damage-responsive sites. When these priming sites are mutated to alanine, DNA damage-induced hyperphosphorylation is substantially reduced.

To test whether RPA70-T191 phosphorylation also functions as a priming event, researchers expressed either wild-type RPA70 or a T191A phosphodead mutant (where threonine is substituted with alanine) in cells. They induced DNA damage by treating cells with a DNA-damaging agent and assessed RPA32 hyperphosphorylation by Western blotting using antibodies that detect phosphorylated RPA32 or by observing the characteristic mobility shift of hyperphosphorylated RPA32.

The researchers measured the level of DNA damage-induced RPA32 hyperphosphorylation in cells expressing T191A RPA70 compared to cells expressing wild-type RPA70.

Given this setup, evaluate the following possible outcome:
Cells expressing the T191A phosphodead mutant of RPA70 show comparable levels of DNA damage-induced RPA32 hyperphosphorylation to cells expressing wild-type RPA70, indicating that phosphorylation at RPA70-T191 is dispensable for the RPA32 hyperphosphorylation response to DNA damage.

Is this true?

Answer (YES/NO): NO